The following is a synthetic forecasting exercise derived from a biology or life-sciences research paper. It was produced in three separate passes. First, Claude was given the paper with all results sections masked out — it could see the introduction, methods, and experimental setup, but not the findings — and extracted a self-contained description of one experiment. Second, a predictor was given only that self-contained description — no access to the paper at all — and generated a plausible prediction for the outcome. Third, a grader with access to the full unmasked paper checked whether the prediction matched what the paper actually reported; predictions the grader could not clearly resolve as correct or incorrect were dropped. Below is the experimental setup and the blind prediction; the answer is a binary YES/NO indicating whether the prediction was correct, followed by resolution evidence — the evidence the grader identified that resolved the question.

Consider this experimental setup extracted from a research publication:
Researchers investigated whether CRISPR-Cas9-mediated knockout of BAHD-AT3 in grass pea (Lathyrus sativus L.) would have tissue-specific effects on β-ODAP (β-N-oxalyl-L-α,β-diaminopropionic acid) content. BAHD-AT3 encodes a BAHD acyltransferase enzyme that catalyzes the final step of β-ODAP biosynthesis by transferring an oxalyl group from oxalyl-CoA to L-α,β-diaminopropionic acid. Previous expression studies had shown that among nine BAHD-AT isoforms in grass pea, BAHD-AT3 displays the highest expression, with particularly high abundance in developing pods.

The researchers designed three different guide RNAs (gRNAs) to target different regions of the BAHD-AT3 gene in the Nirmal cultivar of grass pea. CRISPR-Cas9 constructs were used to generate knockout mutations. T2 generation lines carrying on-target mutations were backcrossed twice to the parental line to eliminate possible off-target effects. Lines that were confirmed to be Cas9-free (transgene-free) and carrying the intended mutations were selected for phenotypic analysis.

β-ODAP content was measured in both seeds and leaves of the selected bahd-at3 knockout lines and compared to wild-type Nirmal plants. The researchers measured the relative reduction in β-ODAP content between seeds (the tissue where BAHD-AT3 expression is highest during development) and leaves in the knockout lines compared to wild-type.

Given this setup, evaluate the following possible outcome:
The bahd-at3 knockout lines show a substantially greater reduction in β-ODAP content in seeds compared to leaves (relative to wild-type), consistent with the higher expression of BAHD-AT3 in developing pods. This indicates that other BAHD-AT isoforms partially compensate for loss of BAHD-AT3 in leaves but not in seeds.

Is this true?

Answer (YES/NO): NO